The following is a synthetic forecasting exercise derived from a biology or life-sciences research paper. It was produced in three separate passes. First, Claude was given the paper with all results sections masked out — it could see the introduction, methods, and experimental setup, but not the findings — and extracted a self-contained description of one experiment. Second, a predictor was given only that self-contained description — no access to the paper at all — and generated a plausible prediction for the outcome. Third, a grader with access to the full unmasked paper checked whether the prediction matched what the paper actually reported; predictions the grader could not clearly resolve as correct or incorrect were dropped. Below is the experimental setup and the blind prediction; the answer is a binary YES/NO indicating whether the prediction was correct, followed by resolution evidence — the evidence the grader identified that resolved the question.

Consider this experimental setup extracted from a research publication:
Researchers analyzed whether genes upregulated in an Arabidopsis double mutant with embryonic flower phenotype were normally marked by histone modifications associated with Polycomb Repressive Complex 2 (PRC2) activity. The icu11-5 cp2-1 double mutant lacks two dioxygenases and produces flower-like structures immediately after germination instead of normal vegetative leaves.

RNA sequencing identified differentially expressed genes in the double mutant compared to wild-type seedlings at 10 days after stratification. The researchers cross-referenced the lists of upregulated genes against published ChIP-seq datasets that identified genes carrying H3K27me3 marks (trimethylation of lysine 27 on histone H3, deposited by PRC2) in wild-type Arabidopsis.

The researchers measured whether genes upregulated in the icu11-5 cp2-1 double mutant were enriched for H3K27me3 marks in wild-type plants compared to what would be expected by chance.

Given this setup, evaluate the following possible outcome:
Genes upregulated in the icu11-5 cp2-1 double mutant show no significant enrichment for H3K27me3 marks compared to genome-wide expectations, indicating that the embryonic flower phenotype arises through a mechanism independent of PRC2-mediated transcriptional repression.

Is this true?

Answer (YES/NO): NO